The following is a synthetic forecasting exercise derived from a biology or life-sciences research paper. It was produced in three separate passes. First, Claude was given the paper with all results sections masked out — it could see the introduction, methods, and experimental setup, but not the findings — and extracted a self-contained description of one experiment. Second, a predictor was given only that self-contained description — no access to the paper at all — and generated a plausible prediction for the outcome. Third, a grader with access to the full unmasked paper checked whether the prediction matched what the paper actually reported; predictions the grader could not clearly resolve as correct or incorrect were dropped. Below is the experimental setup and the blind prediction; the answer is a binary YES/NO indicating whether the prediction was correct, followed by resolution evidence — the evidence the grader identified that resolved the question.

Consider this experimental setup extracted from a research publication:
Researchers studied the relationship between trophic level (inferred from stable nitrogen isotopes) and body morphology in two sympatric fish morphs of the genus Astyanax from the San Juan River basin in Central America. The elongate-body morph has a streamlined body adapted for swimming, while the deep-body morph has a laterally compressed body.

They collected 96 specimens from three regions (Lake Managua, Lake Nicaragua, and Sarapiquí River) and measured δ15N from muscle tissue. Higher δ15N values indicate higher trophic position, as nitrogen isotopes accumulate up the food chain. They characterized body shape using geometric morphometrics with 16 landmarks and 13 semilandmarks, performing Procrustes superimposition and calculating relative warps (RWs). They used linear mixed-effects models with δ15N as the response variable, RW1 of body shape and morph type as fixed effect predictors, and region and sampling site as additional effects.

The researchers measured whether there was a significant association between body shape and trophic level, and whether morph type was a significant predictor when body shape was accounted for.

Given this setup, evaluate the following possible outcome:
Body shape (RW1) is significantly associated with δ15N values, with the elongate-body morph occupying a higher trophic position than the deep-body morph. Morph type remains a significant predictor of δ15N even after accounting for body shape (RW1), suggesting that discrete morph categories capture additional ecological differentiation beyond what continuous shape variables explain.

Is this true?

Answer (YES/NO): YES